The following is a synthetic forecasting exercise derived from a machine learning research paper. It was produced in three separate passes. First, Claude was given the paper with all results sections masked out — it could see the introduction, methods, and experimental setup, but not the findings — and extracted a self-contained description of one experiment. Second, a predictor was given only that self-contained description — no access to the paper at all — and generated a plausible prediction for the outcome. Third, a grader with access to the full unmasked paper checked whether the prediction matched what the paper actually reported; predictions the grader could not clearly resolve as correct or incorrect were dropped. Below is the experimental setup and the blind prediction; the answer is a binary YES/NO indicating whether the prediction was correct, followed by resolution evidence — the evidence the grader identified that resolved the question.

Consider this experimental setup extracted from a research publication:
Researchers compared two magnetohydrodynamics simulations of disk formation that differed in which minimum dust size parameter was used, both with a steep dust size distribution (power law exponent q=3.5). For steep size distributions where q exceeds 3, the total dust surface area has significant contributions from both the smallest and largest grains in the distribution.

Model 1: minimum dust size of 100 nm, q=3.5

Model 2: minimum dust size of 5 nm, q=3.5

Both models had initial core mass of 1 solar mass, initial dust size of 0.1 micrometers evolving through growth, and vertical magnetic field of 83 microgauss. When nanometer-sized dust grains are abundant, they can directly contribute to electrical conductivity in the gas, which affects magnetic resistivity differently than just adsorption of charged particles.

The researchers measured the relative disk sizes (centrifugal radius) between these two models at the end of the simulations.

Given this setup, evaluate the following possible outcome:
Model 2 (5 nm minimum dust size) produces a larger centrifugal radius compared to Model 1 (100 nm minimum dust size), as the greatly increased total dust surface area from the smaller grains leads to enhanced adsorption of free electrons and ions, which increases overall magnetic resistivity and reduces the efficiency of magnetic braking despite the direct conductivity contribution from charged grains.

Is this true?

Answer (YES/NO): NO